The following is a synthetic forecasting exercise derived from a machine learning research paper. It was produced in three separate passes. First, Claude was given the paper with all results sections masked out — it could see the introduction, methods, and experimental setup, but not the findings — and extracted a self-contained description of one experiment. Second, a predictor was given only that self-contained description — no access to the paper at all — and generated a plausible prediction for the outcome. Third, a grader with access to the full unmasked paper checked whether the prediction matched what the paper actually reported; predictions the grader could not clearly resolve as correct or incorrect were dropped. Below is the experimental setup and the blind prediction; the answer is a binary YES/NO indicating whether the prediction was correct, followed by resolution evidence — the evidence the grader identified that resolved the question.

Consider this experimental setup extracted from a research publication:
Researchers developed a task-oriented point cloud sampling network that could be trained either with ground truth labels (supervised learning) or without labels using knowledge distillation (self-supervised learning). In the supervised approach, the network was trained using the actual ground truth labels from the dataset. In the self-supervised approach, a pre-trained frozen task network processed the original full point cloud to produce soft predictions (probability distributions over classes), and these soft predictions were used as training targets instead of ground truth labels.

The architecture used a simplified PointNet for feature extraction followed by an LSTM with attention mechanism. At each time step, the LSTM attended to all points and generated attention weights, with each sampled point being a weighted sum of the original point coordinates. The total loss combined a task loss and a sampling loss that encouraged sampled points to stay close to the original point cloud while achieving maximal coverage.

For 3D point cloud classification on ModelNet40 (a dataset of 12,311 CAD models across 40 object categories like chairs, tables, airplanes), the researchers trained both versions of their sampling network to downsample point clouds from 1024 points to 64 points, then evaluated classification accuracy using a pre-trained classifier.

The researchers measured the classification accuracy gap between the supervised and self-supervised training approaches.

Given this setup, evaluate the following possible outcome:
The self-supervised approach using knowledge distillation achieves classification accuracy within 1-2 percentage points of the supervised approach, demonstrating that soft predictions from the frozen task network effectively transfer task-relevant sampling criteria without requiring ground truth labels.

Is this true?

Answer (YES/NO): YES